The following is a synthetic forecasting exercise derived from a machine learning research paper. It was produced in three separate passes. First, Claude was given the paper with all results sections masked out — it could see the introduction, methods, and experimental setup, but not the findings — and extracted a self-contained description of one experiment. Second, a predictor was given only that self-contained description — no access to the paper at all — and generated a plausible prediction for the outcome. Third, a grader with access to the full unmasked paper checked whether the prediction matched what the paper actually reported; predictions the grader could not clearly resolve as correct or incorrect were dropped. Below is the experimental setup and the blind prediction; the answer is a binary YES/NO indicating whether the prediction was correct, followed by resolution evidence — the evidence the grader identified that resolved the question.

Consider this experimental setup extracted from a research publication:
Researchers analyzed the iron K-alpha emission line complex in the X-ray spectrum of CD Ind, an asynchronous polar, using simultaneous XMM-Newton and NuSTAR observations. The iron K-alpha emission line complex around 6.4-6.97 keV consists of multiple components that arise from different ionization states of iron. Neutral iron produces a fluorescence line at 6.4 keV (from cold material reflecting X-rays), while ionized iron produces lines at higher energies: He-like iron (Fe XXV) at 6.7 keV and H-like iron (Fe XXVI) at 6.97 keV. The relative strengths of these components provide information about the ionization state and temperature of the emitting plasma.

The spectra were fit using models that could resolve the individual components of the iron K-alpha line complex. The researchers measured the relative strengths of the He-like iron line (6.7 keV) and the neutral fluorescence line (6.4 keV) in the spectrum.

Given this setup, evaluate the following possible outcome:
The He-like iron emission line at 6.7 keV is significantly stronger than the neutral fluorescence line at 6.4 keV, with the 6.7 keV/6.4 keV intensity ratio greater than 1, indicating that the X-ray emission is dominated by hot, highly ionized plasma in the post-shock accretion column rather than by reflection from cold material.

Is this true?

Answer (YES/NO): YES